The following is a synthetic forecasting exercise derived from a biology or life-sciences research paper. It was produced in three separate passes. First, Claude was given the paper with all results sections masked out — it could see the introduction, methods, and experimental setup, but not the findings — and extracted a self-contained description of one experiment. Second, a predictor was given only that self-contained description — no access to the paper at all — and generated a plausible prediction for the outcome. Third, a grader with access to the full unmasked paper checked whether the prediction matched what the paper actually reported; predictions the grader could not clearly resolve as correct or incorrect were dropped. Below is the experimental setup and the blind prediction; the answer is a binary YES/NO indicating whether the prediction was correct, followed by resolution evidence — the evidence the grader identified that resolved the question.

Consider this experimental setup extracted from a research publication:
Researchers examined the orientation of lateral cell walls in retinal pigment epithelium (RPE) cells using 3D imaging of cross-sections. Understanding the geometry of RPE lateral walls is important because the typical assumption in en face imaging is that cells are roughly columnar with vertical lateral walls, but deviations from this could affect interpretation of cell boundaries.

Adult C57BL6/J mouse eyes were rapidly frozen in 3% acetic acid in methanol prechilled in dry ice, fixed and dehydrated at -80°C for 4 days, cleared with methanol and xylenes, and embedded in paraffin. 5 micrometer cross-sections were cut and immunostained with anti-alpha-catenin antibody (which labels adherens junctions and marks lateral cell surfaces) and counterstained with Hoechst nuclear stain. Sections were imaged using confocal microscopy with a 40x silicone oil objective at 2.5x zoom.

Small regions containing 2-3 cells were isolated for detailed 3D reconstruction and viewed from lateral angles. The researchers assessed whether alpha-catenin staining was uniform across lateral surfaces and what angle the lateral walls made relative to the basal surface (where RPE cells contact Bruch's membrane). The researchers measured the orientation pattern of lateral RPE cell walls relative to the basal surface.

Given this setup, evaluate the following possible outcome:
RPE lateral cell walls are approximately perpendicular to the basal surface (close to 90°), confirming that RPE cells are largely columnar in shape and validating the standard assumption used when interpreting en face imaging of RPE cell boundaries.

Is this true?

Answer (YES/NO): NO